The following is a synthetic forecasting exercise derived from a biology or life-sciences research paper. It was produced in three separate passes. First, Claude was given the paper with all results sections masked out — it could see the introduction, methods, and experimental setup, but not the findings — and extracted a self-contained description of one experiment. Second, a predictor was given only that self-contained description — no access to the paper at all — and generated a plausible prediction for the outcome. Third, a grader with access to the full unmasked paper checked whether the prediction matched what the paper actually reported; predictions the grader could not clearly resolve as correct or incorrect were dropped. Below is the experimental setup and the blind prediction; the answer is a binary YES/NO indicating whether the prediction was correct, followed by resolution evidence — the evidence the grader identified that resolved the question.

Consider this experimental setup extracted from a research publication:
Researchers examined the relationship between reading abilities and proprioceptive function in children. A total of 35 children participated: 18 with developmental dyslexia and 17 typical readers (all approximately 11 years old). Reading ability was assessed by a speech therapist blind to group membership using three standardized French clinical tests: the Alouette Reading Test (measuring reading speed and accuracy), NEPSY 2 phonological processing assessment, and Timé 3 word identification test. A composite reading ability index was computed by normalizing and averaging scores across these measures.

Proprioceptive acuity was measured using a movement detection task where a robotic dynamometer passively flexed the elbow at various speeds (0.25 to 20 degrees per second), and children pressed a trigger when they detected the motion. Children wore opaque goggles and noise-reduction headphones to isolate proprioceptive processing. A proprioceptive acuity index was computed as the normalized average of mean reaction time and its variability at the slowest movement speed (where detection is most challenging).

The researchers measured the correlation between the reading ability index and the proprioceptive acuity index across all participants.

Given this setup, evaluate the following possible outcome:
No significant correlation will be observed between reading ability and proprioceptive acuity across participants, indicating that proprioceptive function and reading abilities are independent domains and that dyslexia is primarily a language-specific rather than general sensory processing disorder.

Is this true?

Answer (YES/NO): NO